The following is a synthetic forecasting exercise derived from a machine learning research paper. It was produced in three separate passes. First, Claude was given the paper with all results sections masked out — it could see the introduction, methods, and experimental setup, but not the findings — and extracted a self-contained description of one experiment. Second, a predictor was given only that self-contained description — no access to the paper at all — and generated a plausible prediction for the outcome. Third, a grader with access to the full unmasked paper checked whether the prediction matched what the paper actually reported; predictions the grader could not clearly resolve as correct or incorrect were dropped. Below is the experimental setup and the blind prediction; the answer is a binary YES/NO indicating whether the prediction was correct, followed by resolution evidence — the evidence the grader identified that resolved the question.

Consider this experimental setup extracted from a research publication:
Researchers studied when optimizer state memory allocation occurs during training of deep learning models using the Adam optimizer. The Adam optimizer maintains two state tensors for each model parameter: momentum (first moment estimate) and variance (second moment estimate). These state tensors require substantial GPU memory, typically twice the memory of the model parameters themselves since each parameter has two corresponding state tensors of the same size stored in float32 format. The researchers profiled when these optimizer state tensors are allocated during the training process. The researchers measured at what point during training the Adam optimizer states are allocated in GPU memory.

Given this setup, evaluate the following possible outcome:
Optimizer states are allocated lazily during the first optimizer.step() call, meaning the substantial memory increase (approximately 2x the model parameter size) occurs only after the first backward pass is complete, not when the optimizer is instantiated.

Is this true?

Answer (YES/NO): YES